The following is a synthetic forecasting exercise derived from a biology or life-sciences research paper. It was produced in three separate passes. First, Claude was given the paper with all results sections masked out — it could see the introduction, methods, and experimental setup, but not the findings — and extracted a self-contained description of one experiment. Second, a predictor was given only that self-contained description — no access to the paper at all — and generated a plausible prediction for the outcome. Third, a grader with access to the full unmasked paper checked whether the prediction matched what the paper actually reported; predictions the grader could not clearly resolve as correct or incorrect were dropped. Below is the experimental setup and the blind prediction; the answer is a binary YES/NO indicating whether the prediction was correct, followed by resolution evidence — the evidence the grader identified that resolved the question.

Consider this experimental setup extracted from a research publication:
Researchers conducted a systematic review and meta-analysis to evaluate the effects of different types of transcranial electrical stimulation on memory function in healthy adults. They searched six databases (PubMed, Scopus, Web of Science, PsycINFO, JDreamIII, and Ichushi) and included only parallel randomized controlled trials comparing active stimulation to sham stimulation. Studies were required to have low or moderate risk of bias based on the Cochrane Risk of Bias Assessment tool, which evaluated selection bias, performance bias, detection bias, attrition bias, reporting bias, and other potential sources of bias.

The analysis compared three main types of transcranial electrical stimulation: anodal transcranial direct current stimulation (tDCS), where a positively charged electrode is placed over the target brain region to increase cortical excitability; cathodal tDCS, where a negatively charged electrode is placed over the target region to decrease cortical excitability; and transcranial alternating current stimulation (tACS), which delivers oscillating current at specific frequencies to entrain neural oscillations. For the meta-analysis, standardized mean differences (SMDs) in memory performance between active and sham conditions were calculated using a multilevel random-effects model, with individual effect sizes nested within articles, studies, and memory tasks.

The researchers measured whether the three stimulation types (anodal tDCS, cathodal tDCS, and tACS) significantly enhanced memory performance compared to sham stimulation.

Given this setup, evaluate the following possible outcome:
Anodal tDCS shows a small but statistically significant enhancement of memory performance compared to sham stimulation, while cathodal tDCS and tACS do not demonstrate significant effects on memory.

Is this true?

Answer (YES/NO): YES